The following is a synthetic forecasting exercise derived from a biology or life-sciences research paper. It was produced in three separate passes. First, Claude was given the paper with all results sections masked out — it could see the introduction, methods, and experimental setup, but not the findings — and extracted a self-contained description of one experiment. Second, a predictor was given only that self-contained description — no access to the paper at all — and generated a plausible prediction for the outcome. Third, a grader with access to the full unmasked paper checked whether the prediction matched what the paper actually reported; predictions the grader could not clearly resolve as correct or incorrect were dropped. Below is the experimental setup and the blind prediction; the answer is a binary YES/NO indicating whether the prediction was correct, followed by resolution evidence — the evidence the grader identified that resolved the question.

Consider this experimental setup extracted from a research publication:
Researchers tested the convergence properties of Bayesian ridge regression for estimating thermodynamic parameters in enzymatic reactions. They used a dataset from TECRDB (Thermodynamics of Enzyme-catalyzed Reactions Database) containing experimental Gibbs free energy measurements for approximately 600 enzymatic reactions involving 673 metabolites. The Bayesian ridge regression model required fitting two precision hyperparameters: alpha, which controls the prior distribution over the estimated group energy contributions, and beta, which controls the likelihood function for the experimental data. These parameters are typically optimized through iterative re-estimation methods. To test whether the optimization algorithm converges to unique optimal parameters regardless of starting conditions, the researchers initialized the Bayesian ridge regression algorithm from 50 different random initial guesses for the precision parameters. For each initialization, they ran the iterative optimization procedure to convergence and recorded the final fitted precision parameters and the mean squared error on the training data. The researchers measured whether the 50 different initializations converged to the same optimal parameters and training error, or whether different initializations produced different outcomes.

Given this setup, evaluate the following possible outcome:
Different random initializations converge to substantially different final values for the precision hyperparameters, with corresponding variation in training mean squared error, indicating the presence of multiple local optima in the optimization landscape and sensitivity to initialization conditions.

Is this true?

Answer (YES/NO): NO